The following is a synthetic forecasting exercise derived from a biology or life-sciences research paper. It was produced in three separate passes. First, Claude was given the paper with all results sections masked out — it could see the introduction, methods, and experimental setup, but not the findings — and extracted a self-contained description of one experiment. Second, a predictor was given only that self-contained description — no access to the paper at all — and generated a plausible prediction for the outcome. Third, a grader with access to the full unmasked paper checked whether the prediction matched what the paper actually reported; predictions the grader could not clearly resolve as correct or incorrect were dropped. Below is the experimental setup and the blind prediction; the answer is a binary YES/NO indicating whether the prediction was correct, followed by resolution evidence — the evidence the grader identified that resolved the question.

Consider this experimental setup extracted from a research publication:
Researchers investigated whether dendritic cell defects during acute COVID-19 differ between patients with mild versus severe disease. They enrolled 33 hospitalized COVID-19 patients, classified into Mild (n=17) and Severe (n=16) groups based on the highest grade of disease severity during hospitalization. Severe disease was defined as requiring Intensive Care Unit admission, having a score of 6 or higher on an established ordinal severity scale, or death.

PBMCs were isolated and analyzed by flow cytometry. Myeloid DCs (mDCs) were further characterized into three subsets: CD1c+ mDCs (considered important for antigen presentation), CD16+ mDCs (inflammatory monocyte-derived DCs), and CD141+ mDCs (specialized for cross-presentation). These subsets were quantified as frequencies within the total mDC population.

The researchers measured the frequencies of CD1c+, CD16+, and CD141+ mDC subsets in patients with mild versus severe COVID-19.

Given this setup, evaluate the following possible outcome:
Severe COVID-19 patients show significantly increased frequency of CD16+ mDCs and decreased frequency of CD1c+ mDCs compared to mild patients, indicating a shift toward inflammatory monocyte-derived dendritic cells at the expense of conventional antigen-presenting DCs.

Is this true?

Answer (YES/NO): NO